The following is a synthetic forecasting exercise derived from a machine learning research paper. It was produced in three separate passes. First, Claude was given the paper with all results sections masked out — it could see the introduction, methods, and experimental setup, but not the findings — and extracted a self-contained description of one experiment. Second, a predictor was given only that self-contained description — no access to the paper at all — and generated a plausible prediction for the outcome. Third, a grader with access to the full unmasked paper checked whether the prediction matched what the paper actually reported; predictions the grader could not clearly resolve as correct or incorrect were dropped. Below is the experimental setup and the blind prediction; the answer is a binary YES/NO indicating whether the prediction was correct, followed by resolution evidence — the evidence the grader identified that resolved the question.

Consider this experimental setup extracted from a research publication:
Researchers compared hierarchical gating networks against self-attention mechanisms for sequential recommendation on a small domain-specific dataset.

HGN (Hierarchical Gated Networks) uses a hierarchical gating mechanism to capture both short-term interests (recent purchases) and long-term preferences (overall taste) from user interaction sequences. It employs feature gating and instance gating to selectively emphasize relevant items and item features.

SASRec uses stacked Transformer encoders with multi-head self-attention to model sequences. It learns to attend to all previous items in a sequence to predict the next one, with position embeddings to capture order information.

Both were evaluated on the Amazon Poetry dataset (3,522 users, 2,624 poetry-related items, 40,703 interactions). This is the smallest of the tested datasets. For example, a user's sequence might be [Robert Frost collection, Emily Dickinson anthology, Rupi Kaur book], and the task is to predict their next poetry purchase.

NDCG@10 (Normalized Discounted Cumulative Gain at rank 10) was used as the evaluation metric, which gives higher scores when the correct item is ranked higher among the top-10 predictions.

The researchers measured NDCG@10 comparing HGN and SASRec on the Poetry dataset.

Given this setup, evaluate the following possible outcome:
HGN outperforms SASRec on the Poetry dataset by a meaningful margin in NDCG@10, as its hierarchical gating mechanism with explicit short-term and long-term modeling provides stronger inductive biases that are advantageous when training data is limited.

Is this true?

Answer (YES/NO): NO